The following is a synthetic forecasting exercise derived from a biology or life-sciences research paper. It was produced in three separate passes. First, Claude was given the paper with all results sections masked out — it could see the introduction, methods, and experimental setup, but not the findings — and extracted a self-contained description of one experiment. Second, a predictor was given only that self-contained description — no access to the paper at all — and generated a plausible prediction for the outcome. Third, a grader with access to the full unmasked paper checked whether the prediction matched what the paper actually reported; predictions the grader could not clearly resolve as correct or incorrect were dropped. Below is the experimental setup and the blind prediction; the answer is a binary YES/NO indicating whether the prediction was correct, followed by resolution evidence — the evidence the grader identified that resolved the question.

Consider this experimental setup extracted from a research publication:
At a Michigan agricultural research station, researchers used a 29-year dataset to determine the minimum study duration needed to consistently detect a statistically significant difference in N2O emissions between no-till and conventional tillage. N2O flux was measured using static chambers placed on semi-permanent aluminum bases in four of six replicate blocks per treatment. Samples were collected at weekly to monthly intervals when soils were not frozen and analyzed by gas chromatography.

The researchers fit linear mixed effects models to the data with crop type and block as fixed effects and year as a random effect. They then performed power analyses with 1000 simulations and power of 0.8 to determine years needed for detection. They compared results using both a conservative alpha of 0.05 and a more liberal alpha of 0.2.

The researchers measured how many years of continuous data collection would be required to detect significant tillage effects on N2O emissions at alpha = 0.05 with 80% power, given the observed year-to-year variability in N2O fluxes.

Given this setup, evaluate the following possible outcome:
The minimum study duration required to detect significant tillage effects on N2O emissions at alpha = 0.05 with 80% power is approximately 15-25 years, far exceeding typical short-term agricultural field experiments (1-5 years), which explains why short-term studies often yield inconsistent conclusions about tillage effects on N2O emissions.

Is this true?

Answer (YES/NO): NO